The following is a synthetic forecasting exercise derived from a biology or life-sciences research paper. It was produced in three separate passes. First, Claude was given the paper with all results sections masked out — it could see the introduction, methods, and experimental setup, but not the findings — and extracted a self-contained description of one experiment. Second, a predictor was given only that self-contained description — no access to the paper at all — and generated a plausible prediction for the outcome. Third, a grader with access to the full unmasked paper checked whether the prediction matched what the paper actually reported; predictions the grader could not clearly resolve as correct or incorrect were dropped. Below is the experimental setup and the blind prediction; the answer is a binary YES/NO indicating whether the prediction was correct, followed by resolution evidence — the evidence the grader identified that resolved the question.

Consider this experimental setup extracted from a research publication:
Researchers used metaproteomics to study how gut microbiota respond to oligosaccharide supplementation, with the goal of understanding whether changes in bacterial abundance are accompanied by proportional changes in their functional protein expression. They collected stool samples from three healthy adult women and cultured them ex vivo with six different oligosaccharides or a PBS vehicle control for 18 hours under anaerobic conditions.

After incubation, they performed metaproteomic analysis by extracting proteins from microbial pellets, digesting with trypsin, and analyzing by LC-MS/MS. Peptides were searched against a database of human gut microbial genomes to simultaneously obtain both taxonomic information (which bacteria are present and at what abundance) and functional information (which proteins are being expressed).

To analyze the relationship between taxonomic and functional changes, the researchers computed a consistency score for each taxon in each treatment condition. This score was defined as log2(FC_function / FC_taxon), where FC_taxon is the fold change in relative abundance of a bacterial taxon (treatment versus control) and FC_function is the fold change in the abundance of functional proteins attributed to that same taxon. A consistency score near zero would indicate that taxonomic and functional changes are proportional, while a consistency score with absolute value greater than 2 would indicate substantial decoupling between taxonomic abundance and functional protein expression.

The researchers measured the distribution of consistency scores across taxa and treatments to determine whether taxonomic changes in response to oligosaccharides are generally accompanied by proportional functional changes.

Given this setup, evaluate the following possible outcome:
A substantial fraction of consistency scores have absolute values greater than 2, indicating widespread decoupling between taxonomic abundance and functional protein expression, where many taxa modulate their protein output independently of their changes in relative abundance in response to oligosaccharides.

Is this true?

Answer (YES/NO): YES